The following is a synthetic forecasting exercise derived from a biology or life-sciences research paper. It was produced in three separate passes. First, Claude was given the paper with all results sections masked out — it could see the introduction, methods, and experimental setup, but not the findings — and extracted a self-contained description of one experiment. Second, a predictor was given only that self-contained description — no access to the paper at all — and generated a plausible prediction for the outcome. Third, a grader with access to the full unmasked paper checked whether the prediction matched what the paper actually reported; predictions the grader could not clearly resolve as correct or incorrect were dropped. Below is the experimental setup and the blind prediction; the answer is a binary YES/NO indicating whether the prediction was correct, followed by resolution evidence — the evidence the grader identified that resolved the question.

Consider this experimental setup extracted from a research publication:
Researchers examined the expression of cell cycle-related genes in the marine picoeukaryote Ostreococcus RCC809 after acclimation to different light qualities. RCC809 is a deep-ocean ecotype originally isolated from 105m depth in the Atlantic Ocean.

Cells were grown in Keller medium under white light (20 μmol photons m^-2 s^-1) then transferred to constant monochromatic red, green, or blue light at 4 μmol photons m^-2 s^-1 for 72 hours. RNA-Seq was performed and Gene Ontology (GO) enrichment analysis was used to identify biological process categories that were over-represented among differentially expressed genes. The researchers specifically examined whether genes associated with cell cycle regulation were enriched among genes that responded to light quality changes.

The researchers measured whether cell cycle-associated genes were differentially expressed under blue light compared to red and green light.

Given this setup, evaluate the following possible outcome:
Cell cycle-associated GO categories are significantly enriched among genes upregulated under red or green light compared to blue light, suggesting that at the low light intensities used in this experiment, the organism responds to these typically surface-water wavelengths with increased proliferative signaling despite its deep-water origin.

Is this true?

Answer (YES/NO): NO